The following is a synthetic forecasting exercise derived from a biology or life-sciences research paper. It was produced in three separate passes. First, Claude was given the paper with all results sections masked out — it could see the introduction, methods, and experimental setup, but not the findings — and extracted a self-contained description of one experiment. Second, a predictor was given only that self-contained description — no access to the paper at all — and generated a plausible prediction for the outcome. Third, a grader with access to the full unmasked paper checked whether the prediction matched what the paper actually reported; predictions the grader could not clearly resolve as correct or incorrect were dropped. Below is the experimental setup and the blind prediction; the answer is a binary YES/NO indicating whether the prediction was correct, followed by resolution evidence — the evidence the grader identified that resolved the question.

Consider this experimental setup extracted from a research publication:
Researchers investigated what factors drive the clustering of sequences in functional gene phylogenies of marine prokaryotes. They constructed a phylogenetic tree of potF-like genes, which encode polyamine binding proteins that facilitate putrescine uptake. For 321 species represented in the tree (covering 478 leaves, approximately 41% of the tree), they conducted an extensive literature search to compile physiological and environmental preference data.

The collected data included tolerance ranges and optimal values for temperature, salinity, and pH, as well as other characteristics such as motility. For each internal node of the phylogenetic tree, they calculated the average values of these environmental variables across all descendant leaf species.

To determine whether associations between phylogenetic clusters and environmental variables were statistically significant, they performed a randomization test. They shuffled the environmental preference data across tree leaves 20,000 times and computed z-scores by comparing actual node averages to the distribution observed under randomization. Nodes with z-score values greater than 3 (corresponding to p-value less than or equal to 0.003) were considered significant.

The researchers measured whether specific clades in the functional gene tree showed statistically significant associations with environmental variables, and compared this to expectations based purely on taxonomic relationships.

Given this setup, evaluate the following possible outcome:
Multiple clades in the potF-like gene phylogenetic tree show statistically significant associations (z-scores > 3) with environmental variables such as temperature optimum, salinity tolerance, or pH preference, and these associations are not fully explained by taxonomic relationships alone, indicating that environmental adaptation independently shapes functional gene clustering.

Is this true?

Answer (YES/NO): YES